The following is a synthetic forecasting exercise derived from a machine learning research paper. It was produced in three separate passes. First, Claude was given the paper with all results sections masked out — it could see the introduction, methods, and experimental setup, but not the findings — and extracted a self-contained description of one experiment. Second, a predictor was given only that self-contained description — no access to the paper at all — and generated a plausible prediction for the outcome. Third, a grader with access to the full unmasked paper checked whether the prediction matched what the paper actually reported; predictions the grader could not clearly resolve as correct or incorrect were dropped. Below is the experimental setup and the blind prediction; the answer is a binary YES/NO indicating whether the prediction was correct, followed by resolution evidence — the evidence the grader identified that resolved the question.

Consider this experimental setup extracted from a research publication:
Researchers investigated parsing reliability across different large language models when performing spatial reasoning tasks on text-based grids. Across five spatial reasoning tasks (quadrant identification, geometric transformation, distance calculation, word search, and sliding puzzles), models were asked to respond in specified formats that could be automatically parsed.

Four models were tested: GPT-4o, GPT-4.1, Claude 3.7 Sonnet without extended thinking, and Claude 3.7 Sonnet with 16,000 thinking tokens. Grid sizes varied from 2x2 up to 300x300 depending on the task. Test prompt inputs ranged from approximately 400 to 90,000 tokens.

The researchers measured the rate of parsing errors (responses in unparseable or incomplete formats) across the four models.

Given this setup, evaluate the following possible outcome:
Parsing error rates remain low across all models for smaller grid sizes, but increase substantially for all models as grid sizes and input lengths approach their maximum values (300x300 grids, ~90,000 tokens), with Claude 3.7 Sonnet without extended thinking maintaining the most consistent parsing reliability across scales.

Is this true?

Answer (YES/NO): NO